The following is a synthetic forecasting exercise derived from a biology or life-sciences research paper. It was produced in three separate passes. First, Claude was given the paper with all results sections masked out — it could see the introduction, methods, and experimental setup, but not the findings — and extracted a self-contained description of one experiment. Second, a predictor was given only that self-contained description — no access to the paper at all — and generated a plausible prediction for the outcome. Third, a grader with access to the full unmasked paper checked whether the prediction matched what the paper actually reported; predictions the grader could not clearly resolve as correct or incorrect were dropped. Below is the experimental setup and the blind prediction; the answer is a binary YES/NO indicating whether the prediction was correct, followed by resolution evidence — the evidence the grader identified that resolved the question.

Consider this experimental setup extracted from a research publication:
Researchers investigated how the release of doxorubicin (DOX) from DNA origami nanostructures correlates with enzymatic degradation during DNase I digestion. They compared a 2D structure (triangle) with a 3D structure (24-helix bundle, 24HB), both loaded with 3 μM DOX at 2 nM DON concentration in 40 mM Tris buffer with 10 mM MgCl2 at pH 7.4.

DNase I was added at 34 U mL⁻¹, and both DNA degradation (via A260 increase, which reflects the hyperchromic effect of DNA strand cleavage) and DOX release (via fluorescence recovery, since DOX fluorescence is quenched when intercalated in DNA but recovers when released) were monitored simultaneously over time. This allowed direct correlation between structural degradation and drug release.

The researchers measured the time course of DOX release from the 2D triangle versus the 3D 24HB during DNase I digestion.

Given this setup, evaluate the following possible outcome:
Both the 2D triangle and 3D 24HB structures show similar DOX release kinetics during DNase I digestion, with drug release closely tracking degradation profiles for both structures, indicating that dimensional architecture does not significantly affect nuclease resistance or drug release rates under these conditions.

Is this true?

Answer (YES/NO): NO